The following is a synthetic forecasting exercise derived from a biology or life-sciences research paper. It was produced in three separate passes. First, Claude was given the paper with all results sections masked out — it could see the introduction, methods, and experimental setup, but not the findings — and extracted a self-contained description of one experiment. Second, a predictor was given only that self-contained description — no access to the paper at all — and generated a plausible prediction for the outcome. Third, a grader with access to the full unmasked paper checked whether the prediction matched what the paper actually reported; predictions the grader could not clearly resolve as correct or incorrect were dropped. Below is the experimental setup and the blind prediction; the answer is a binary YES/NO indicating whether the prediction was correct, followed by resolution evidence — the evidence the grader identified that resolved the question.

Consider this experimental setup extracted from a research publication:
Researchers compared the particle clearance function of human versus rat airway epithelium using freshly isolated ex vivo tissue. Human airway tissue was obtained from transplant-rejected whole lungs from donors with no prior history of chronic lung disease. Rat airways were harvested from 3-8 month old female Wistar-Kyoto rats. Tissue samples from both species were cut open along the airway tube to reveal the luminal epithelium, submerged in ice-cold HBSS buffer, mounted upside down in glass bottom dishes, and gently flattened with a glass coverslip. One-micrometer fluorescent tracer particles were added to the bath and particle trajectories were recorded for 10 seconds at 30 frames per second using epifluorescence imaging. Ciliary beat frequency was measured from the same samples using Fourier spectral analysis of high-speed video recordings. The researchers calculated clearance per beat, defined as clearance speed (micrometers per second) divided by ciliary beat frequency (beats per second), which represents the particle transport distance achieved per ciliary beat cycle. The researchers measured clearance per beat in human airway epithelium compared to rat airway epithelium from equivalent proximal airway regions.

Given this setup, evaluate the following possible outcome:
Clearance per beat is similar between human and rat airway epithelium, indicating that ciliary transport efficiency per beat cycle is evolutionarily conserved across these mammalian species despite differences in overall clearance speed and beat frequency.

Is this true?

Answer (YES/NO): NO